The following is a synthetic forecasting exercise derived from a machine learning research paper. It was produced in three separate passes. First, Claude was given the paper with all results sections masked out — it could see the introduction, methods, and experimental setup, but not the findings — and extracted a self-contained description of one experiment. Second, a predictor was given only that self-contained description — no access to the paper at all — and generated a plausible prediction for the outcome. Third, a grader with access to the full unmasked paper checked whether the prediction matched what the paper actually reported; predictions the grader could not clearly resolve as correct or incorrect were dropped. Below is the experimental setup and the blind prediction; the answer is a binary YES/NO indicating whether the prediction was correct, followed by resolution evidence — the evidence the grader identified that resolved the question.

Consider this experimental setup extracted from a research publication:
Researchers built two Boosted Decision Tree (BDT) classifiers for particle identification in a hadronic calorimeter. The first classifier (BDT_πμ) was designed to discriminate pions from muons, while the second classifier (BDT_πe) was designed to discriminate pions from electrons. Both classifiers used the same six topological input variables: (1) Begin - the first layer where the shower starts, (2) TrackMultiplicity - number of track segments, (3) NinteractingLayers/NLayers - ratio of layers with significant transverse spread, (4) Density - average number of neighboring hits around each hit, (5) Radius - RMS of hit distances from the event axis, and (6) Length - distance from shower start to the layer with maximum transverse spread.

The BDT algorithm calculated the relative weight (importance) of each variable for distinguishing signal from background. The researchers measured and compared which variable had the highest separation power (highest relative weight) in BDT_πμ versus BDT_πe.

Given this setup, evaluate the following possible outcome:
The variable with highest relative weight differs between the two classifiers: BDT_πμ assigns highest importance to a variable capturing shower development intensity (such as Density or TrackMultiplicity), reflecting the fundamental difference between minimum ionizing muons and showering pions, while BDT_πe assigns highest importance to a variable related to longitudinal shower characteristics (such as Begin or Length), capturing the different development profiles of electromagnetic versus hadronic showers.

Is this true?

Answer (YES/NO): NO